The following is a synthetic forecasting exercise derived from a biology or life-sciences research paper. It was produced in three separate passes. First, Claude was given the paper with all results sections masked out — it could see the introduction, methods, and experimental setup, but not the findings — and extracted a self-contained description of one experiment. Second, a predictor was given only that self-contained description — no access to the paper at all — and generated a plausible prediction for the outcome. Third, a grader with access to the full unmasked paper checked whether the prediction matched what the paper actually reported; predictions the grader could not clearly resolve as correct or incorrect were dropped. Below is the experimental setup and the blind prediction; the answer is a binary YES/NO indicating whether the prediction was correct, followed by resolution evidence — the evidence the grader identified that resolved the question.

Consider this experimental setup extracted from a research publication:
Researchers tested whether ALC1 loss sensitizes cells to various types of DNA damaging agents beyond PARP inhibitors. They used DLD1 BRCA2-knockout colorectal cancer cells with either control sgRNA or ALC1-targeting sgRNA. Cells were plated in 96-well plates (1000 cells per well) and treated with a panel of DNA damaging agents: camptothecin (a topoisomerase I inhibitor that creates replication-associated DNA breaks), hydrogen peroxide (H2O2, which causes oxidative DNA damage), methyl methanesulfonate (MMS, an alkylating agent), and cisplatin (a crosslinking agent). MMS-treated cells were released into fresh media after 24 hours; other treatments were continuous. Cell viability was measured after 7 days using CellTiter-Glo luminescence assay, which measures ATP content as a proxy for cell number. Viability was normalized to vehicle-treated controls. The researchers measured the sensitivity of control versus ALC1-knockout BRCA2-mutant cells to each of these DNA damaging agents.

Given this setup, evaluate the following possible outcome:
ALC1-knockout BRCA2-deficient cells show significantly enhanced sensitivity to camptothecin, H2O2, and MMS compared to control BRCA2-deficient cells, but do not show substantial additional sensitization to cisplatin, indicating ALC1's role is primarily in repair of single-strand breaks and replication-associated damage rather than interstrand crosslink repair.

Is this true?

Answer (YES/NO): NO